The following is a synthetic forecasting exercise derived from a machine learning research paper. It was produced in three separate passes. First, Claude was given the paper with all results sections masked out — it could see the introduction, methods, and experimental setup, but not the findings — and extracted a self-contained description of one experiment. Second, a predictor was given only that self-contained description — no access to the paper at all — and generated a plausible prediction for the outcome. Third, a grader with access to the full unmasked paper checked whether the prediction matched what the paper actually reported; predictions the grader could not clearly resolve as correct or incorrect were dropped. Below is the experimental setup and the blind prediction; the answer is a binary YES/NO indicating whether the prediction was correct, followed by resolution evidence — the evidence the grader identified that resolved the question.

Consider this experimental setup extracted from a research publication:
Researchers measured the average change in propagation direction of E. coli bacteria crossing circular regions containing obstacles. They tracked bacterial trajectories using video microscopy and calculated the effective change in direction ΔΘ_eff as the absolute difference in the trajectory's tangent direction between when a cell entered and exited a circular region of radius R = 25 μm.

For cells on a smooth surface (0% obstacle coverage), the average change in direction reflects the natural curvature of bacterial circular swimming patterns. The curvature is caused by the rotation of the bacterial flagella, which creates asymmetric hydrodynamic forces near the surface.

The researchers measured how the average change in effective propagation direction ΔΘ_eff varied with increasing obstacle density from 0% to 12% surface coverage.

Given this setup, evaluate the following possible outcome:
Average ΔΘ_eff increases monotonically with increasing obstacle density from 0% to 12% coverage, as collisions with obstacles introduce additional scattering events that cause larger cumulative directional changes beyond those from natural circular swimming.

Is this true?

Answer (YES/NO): NO